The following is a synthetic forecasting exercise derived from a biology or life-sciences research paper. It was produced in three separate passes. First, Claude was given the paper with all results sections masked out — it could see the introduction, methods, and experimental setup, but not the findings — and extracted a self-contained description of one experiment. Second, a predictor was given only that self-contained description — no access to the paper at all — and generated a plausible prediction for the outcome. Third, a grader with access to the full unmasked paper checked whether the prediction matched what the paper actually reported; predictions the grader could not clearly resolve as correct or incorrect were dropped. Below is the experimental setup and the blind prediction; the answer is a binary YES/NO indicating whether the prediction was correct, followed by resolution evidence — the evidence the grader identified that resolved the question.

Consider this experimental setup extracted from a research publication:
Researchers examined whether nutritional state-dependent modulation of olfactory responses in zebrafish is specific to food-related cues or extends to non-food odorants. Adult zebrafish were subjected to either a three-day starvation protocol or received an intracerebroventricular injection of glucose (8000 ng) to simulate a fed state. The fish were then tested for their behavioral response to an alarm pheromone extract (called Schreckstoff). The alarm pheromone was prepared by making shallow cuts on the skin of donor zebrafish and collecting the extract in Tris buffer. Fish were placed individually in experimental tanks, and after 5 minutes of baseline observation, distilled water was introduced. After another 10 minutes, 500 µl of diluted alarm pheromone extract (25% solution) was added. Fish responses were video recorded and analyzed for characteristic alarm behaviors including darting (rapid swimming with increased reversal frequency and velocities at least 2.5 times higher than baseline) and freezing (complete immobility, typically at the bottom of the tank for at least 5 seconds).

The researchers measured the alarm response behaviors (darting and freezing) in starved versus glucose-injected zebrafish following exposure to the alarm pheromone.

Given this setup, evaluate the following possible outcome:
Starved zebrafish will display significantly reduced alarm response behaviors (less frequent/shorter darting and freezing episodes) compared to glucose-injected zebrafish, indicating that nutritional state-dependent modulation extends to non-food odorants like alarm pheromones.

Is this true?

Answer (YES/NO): NO